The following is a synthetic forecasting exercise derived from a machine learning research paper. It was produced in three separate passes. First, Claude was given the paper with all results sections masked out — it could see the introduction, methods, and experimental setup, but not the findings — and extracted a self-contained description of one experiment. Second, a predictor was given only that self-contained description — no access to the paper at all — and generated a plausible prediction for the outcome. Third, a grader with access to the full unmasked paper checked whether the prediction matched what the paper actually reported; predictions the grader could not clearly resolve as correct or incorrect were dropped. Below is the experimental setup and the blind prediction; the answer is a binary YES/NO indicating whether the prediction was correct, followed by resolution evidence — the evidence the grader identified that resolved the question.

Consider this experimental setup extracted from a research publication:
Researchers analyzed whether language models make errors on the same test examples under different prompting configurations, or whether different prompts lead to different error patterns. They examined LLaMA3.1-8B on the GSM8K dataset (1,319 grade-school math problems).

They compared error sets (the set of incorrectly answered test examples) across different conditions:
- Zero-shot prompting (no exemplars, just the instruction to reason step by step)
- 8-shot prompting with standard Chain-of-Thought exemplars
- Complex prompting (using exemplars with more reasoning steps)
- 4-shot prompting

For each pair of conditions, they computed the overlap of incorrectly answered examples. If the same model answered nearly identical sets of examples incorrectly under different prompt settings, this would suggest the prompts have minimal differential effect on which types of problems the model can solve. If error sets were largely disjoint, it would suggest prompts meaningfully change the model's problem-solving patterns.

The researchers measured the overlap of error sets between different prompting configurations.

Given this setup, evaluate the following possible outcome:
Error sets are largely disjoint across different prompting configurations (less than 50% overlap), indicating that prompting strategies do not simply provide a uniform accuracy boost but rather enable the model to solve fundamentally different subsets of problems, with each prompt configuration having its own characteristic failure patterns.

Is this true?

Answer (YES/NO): NO